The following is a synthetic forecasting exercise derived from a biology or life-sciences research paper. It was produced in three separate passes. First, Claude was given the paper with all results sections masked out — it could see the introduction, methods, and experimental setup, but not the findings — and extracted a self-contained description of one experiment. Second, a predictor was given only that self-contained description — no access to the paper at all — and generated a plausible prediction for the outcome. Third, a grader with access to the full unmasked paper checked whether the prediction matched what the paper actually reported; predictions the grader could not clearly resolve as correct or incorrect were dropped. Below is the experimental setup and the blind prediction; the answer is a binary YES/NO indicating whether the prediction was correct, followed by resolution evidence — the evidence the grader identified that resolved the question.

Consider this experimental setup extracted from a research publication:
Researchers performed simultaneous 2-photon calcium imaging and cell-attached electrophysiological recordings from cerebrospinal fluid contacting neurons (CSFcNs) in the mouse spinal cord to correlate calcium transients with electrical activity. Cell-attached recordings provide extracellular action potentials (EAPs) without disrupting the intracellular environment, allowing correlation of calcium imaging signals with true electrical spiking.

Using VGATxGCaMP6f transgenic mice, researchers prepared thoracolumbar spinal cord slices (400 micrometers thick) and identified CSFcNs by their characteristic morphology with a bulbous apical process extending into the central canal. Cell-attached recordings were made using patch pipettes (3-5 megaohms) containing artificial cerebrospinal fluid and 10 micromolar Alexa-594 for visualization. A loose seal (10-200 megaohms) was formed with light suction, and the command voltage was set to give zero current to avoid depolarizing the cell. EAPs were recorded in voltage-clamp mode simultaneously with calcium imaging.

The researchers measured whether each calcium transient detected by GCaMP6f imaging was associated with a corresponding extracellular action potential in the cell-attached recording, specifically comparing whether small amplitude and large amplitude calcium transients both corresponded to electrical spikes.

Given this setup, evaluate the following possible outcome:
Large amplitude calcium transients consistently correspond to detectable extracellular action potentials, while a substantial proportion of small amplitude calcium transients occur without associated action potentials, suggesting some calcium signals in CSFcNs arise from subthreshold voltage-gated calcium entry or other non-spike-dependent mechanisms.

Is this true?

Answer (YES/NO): NO